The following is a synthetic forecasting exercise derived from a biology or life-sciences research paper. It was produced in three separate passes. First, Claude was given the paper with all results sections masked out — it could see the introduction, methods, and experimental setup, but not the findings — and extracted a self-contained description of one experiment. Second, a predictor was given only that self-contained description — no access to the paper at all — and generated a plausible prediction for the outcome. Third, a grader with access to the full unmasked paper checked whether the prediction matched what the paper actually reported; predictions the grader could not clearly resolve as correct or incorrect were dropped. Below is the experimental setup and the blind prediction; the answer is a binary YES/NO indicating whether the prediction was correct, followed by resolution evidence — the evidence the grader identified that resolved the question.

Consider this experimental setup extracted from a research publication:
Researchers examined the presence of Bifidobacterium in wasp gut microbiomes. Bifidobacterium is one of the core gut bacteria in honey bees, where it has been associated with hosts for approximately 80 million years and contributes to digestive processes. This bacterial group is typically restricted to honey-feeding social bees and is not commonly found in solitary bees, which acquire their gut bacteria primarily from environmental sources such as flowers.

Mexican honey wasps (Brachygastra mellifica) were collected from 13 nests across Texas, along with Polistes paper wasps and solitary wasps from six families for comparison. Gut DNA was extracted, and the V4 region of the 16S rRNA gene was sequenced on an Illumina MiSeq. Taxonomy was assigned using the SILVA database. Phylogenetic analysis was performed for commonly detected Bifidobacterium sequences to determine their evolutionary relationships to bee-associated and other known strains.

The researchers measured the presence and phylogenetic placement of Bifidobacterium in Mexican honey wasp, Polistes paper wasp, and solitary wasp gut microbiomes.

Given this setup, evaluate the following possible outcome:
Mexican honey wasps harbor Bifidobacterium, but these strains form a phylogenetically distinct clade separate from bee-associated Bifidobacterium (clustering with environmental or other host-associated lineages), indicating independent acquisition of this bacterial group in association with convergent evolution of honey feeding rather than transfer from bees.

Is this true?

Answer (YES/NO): NO